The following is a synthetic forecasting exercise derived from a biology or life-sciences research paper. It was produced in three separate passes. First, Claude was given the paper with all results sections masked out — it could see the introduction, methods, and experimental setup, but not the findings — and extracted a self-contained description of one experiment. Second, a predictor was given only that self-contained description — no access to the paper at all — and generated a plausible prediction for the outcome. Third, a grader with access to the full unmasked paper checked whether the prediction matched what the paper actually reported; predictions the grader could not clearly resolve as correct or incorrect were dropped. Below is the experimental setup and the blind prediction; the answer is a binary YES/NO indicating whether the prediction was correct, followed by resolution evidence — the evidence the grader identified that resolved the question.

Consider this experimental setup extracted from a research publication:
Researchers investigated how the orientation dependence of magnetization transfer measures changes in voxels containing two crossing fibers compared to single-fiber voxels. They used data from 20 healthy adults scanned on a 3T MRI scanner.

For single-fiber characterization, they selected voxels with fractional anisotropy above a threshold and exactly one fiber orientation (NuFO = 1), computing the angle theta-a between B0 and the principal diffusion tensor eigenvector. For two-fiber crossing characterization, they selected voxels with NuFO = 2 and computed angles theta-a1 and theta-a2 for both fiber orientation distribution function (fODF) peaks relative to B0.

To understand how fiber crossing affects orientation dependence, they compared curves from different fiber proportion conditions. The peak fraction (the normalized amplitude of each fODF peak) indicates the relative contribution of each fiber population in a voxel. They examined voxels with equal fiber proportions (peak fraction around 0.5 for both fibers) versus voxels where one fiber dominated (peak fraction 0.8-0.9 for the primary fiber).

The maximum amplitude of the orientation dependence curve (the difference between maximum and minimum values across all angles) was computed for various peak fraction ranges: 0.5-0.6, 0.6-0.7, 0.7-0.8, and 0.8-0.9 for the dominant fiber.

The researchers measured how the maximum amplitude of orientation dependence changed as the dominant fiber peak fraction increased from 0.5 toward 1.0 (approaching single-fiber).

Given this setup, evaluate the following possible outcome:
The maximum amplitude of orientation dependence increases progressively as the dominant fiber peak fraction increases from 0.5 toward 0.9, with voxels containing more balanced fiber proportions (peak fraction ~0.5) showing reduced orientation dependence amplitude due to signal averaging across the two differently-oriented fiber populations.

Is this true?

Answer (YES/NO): YES